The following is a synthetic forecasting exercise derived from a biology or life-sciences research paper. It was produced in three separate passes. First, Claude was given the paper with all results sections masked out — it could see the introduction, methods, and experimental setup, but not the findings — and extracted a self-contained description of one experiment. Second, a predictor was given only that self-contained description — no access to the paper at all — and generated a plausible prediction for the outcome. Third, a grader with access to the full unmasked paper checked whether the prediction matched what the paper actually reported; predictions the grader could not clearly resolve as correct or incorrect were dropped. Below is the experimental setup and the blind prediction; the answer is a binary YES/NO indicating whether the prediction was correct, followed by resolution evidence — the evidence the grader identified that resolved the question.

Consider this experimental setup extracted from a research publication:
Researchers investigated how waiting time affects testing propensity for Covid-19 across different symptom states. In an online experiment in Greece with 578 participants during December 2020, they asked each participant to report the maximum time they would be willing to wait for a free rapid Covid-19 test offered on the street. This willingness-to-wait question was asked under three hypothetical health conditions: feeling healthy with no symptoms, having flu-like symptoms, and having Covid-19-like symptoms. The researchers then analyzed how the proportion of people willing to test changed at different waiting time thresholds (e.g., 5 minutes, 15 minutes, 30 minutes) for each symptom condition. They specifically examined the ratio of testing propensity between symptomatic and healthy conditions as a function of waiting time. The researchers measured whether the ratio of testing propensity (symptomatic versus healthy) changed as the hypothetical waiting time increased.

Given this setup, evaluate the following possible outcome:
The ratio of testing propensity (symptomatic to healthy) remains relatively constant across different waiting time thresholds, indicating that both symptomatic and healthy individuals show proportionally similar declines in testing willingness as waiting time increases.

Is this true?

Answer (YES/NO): NO